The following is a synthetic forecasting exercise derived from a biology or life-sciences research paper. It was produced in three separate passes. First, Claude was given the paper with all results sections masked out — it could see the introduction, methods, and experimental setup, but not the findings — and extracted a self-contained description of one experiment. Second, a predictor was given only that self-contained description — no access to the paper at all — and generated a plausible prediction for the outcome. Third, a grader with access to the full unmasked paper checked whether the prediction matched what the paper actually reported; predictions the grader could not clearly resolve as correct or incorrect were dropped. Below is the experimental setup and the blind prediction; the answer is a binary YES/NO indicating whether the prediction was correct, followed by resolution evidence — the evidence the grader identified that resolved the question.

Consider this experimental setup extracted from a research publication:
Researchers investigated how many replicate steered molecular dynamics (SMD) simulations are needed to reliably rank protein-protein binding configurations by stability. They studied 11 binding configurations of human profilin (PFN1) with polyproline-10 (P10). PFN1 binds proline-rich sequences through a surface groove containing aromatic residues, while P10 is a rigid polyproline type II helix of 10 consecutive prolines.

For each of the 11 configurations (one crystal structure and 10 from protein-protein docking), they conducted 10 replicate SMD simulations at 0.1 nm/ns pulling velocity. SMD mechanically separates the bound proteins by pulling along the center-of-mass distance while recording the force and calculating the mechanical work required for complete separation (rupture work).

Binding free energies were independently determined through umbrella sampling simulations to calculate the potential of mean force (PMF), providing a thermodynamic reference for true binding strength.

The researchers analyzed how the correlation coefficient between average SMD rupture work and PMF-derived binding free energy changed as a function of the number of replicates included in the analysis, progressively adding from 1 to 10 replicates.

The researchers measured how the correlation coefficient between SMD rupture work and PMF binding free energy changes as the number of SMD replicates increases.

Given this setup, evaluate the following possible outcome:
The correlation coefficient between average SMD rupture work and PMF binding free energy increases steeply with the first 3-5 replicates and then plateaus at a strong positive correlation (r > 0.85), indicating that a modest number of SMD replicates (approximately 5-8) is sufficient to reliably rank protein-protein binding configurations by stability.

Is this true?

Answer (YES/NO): NO